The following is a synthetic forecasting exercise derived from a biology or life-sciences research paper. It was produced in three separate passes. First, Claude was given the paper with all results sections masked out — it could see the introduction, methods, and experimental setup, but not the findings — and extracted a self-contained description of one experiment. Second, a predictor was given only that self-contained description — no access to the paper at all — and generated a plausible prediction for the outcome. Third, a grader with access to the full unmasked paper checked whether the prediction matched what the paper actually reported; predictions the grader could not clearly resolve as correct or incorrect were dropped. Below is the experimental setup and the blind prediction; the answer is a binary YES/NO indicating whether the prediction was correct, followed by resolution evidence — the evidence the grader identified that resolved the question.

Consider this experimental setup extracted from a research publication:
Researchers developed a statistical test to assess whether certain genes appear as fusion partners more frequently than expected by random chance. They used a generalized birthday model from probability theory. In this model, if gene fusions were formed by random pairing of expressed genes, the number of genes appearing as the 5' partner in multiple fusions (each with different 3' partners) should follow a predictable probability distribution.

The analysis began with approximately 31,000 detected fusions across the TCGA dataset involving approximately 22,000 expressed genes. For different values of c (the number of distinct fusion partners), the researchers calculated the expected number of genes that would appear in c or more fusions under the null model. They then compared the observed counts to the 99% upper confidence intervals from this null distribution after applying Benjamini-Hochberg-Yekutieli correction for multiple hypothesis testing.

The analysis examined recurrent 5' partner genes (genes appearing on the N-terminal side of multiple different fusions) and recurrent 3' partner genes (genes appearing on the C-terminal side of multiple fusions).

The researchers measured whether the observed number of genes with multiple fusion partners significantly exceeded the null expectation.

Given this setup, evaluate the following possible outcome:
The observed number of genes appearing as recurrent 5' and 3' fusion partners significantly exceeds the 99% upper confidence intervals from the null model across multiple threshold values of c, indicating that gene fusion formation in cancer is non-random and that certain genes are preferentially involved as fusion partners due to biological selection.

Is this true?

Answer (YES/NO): YES